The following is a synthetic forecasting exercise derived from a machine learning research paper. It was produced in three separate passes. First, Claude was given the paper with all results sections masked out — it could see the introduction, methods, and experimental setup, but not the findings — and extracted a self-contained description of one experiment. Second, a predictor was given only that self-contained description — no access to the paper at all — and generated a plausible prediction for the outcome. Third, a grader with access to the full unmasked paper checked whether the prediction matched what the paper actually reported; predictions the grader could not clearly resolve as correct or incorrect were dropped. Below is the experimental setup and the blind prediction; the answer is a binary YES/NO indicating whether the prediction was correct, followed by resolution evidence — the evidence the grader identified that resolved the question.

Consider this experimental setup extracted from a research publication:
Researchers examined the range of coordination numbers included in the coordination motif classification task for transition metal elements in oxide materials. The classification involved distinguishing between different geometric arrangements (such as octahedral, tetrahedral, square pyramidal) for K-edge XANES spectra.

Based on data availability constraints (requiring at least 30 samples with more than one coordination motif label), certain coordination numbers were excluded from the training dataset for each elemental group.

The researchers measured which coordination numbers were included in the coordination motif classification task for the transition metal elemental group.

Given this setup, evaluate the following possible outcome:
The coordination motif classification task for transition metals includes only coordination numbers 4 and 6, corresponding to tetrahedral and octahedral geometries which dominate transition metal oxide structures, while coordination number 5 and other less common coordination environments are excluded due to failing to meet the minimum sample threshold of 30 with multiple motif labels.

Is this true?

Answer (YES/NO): NO